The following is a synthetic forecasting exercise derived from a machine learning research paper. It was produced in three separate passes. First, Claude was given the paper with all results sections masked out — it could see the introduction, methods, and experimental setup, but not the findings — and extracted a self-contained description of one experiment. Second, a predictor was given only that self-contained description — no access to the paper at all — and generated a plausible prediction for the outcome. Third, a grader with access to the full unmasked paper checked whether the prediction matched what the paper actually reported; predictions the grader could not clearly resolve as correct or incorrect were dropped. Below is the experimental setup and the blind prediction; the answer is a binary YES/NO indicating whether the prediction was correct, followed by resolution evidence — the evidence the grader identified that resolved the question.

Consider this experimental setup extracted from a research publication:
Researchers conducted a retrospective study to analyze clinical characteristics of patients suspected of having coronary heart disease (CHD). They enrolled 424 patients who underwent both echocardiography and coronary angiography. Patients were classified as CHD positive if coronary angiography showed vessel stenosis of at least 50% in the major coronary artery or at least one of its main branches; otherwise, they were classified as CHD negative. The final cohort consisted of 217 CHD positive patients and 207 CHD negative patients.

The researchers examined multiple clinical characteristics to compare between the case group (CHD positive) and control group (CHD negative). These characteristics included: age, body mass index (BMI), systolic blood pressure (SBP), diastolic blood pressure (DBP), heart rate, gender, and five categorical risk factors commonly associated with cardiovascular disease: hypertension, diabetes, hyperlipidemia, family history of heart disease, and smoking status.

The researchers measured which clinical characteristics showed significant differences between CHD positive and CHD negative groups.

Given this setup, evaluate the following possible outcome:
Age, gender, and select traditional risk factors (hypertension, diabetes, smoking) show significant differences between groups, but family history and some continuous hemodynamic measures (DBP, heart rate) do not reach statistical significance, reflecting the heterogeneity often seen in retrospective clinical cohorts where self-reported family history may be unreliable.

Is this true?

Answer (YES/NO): NO